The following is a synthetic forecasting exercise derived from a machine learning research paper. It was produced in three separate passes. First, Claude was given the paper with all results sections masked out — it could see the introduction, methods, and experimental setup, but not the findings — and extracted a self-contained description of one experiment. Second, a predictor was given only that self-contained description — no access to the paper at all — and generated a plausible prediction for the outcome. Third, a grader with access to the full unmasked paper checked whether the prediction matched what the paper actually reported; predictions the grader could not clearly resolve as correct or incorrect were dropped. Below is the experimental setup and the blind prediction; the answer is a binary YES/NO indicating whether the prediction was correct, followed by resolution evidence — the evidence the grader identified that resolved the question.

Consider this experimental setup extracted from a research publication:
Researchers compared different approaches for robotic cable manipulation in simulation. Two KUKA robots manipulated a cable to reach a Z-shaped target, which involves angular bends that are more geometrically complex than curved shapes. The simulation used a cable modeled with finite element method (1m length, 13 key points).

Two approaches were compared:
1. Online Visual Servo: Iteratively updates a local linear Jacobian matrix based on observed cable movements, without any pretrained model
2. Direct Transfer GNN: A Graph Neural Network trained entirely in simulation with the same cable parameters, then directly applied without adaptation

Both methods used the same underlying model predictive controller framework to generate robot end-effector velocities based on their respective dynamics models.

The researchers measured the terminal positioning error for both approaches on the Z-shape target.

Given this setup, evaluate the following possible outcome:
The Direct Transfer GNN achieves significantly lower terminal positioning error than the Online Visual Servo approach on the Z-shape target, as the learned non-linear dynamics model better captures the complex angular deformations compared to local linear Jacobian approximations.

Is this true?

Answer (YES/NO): YES